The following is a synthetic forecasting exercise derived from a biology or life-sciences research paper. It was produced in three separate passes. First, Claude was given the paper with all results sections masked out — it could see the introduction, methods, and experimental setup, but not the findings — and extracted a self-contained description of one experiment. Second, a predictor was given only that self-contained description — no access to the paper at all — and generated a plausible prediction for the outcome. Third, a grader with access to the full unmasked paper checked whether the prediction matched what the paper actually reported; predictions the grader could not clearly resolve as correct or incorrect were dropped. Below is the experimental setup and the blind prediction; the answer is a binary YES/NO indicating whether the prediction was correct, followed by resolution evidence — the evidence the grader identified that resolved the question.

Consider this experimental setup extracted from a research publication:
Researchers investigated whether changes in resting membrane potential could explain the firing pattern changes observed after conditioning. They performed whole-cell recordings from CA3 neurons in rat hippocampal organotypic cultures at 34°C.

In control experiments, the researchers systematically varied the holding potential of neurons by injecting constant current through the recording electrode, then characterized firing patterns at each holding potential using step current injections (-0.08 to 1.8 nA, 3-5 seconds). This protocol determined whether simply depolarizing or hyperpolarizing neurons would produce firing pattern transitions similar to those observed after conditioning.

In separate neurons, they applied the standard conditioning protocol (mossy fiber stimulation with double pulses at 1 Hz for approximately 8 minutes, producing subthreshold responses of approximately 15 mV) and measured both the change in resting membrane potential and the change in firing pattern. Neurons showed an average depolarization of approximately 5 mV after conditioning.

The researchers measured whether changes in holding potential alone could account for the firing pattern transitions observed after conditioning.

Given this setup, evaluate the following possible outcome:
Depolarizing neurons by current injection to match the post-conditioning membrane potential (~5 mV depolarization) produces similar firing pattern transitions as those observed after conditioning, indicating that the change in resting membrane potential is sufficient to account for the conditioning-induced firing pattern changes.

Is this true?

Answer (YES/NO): NO